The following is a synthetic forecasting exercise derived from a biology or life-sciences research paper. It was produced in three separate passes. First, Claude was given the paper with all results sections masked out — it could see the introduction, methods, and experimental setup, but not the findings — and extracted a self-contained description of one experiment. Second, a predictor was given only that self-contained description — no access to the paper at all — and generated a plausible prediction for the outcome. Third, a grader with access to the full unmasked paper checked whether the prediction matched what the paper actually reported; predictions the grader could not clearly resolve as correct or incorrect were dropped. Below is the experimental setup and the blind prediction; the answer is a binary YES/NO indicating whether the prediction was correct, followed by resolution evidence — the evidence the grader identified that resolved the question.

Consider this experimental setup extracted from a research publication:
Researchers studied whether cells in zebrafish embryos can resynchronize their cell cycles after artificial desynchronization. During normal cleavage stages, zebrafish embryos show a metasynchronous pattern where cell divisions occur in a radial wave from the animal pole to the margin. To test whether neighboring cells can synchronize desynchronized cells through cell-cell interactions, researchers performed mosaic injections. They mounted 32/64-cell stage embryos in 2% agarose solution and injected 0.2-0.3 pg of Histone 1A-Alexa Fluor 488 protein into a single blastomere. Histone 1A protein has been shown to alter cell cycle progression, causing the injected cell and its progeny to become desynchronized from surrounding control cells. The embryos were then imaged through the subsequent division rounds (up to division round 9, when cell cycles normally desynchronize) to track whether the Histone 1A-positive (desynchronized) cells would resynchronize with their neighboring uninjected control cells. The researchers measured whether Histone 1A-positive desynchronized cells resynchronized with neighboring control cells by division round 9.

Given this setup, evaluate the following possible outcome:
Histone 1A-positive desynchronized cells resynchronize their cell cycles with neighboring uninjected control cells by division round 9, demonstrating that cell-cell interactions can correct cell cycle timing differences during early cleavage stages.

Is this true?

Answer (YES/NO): NO